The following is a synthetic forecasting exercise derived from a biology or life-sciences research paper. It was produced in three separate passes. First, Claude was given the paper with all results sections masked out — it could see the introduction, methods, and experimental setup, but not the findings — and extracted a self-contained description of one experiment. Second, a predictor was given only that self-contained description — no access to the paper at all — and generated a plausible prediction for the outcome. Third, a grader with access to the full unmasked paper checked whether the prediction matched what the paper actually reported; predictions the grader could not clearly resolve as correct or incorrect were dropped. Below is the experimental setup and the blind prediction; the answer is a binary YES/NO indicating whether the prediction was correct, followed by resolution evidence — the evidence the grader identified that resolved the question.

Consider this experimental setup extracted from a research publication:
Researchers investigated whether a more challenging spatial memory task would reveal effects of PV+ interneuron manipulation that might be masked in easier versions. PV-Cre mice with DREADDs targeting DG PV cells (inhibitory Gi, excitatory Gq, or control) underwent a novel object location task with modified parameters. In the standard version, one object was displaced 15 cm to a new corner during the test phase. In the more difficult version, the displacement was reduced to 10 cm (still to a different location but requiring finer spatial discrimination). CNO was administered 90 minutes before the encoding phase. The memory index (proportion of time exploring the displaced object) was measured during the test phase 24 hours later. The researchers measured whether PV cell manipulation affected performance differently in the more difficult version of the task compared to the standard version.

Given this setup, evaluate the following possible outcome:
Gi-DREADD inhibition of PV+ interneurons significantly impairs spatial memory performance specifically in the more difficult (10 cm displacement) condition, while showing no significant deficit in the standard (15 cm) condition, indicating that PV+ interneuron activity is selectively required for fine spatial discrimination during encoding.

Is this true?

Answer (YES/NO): NO